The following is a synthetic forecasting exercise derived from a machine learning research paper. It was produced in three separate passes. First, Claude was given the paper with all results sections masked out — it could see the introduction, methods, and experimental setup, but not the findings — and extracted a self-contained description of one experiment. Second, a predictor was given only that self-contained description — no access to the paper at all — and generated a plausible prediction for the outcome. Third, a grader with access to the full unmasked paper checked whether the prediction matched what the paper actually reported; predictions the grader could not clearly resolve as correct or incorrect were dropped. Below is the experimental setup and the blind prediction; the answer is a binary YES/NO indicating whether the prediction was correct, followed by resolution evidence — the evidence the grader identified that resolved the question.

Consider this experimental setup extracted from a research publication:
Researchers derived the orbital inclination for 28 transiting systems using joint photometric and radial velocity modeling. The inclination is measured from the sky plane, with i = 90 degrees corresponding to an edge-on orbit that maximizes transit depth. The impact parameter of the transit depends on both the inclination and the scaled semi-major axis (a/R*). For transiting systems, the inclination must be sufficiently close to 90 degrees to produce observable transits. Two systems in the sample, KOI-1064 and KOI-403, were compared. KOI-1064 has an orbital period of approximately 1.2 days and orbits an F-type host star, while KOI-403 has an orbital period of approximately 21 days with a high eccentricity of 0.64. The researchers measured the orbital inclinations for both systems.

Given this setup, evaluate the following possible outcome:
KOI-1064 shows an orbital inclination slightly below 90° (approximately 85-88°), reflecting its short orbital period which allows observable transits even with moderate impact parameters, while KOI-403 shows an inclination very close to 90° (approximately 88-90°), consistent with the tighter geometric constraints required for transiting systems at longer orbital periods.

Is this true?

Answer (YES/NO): NO